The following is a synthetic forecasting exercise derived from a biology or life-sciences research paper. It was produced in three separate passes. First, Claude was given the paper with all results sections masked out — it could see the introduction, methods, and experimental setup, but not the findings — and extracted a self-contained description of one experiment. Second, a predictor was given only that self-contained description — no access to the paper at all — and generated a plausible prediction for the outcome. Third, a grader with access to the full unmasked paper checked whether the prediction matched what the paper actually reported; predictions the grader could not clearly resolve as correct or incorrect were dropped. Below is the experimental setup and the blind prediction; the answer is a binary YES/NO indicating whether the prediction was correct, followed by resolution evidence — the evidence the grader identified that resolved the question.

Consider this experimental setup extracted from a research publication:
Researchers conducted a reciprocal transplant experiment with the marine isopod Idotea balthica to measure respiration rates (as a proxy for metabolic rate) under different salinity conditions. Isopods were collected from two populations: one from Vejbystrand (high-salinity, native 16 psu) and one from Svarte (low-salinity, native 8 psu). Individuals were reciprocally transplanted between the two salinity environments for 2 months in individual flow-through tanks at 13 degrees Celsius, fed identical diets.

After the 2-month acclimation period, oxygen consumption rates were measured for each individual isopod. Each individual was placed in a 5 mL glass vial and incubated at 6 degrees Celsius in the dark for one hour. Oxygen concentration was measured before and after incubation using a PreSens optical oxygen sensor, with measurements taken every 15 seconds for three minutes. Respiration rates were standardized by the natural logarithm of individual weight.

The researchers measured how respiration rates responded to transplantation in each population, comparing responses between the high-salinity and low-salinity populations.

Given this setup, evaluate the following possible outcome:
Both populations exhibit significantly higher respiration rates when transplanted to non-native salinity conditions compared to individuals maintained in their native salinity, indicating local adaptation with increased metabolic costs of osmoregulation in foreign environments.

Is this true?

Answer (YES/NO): NO